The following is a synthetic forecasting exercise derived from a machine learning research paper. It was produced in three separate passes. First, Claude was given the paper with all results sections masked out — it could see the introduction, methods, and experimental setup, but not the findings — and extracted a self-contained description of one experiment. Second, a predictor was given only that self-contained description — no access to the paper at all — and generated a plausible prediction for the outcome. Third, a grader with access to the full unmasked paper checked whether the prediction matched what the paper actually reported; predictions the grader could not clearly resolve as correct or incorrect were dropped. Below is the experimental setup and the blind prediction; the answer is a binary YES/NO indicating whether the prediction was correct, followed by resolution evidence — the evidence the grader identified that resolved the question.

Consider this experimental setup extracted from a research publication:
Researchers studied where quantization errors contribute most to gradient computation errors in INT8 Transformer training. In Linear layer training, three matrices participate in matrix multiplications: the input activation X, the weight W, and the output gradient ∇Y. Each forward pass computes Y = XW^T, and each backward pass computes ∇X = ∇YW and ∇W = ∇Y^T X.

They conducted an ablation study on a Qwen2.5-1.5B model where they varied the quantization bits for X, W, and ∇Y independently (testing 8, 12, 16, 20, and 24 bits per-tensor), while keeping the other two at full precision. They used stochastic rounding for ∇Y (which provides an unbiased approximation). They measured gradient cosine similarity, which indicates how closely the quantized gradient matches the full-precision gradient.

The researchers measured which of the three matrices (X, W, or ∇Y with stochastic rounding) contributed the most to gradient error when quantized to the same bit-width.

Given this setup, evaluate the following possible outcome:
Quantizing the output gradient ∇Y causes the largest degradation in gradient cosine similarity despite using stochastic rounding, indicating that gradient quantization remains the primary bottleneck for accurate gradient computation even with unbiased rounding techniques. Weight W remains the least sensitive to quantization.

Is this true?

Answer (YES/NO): NO